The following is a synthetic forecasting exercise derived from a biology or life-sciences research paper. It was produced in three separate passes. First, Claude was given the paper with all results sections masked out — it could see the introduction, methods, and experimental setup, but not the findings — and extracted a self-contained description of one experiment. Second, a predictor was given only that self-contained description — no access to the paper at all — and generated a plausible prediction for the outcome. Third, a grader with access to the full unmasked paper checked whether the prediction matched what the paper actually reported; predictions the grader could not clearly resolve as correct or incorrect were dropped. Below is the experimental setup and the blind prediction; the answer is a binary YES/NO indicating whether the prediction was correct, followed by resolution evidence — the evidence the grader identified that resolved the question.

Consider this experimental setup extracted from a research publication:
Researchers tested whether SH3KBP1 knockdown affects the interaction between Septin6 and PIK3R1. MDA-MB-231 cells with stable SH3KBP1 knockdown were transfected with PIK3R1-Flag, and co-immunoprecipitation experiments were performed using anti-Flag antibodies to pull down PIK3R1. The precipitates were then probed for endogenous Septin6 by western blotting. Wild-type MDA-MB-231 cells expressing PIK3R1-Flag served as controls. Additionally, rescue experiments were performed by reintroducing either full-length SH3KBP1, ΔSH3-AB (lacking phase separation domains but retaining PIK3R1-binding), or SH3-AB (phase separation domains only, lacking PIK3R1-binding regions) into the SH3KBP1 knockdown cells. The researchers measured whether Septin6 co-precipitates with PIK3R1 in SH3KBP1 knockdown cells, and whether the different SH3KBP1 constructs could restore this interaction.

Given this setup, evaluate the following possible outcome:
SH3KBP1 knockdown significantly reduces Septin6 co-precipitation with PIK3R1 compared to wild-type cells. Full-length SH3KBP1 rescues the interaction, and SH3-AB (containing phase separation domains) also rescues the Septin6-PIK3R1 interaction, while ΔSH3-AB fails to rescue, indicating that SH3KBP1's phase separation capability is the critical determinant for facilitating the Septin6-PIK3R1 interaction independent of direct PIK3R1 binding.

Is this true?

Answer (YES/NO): NO